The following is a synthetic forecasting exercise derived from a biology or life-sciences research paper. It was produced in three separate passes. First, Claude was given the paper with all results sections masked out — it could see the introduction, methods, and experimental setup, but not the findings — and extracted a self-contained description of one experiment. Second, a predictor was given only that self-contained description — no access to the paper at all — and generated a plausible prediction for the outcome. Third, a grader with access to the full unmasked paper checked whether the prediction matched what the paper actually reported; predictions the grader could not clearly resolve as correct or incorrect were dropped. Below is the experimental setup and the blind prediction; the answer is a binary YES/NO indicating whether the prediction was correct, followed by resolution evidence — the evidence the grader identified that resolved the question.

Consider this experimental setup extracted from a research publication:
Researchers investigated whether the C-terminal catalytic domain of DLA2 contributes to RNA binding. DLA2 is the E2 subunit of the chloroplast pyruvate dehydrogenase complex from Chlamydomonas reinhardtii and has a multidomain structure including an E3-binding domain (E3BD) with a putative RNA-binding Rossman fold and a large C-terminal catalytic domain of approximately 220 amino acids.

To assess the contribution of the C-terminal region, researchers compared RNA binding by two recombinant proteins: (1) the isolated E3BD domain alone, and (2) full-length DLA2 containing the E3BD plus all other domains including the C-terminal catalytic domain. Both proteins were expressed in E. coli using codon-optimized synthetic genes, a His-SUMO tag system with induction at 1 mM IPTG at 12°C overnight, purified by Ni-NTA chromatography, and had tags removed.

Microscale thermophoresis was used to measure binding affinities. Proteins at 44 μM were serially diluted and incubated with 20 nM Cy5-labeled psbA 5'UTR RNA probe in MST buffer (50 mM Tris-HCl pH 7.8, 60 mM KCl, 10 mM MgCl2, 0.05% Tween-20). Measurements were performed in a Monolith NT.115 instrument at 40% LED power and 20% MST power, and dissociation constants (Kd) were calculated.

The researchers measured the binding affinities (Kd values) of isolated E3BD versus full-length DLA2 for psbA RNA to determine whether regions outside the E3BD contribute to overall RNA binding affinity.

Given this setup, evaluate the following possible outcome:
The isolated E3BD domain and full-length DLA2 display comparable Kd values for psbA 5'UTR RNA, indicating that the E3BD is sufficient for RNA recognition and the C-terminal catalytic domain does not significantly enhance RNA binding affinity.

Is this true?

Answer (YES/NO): NO